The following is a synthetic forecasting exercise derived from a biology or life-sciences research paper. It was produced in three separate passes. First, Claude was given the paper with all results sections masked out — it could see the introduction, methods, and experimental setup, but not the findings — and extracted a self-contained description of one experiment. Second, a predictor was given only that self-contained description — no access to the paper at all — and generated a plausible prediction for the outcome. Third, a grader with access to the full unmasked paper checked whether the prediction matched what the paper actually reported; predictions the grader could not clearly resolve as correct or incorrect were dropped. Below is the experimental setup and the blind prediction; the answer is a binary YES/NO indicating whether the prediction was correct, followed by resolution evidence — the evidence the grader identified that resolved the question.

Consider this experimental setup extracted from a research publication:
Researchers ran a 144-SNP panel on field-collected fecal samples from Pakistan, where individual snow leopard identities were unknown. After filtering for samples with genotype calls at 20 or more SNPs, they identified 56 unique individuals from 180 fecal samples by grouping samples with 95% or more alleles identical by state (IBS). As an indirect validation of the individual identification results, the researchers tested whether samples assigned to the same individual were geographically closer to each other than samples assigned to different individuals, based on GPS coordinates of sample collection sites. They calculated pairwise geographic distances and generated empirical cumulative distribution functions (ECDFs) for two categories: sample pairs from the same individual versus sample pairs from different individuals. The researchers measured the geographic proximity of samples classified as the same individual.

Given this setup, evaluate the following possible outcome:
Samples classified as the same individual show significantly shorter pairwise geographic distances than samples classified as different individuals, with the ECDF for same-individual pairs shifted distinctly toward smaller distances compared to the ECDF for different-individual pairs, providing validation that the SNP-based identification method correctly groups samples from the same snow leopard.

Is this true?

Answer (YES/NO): YES